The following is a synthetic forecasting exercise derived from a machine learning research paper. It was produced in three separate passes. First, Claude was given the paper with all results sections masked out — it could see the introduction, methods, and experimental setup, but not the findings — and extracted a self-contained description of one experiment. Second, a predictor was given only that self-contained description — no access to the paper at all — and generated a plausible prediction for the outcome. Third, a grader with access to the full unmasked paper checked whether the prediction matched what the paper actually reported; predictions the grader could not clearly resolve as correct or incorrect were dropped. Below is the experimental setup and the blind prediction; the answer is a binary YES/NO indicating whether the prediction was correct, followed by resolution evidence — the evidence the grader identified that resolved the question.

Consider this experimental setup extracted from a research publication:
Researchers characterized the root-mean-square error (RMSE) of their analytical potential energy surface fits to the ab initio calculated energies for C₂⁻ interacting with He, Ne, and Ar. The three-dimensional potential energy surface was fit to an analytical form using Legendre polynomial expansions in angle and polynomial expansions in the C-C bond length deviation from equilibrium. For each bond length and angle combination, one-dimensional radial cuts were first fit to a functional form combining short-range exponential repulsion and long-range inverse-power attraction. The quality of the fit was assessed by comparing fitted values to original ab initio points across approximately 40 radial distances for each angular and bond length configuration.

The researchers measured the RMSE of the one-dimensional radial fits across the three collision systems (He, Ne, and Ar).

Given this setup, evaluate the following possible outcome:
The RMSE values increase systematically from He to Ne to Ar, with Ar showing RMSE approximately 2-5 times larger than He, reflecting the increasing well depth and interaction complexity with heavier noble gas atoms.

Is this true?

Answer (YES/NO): NO